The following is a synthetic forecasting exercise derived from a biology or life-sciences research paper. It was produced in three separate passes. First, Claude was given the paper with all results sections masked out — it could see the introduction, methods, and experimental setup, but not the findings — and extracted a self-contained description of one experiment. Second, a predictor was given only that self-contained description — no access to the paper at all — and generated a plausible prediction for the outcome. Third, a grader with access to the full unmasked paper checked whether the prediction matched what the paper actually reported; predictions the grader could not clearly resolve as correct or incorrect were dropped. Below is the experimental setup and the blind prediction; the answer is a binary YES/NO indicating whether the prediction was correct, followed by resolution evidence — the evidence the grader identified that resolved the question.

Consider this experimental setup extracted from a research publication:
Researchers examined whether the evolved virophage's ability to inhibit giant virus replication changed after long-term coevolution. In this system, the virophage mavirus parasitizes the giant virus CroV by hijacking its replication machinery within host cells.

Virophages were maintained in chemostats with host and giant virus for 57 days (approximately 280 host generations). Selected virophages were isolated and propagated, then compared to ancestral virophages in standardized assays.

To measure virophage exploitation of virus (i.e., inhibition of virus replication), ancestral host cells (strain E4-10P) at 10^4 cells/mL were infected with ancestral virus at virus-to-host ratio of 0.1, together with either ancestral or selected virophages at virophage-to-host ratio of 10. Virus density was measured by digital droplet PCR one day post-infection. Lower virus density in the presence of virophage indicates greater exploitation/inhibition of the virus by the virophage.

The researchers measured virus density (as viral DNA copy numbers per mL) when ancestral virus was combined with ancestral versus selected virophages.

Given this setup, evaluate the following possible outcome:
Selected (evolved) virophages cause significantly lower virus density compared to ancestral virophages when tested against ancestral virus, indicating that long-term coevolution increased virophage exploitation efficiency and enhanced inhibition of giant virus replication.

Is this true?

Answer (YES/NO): NO